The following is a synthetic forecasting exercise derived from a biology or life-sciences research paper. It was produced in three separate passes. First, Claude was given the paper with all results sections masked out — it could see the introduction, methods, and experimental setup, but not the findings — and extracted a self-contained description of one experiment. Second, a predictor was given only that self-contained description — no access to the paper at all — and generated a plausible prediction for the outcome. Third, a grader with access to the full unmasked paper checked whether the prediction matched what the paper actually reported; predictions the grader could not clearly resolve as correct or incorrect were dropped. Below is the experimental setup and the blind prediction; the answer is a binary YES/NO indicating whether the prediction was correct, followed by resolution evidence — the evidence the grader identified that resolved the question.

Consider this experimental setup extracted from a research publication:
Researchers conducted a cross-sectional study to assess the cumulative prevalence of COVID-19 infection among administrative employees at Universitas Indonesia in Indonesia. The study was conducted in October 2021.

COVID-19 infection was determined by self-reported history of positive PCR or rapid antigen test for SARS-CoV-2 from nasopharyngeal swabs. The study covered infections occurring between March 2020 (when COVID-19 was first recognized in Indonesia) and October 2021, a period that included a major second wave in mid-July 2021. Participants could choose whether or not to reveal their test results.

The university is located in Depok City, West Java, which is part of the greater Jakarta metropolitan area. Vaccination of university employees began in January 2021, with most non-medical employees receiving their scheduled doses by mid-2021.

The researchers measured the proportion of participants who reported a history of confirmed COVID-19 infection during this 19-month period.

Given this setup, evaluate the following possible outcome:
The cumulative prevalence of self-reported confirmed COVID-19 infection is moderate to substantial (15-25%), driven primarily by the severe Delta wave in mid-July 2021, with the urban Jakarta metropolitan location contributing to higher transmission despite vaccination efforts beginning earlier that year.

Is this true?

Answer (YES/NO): YES